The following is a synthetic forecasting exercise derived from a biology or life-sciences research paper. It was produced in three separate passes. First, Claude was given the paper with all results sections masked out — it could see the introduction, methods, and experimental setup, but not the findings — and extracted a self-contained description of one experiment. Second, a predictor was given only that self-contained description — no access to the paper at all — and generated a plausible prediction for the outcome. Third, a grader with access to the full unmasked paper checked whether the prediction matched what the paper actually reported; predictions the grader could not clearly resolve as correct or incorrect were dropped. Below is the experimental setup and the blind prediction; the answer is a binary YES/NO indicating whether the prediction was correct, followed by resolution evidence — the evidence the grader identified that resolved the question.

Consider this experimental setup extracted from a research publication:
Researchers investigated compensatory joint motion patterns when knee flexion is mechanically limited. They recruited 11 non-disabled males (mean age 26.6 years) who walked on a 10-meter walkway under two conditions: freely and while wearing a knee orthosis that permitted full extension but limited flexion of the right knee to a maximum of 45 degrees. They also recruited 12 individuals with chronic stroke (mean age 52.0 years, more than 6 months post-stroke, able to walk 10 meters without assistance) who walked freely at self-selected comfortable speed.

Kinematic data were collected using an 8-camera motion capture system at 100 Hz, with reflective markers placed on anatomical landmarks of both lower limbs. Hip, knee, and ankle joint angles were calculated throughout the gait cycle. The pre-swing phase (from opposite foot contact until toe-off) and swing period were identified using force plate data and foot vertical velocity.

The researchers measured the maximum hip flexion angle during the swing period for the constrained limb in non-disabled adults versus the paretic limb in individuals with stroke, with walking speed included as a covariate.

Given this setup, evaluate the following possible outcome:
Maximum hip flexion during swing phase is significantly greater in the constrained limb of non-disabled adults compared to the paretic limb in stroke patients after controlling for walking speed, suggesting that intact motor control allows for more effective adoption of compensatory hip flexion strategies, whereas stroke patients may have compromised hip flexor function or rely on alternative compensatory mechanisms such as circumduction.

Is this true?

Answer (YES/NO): NO